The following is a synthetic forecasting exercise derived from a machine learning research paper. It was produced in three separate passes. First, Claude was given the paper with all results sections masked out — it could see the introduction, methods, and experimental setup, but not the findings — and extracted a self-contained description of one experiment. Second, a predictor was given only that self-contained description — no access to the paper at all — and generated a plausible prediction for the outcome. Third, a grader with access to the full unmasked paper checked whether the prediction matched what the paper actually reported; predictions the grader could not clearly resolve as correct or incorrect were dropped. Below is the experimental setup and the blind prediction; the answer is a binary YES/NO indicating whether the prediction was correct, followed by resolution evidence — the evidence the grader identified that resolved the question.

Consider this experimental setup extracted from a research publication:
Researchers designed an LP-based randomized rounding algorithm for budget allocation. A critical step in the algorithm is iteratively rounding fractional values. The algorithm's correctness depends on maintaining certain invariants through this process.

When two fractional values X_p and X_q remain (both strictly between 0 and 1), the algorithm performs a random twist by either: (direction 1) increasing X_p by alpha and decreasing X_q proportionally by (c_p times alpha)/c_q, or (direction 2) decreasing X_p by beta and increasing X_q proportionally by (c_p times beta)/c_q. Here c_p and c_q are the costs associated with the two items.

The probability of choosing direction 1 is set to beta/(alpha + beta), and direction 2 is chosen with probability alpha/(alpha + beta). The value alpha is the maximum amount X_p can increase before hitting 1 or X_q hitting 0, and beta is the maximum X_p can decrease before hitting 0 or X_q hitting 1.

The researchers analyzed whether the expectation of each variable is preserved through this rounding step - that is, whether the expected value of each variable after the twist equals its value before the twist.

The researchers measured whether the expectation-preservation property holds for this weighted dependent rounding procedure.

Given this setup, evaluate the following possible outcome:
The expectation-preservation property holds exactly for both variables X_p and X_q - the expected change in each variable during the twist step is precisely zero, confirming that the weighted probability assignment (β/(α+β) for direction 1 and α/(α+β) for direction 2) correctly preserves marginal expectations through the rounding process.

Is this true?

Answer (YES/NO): YES